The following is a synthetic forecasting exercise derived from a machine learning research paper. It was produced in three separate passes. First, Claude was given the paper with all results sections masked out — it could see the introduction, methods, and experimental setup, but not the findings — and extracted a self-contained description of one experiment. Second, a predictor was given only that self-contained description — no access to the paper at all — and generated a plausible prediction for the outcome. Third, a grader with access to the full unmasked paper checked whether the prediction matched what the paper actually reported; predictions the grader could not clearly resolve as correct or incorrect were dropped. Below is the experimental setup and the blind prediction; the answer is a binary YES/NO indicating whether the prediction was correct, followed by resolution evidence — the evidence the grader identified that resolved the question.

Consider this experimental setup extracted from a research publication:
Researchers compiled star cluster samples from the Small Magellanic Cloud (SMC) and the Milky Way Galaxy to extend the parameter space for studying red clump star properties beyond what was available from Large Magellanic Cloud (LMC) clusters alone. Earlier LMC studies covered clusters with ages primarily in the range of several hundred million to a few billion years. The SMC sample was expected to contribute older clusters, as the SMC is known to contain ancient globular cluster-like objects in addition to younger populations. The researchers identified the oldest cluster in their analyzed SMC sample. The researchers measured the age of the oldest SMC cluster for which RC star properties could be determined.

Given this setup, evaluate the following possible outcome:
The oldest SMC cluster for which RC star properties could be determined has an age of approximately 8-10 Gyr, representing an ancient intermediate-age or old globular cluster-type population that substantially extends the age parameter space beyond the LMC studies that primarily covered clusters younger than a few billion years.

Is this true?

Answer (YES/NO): NO